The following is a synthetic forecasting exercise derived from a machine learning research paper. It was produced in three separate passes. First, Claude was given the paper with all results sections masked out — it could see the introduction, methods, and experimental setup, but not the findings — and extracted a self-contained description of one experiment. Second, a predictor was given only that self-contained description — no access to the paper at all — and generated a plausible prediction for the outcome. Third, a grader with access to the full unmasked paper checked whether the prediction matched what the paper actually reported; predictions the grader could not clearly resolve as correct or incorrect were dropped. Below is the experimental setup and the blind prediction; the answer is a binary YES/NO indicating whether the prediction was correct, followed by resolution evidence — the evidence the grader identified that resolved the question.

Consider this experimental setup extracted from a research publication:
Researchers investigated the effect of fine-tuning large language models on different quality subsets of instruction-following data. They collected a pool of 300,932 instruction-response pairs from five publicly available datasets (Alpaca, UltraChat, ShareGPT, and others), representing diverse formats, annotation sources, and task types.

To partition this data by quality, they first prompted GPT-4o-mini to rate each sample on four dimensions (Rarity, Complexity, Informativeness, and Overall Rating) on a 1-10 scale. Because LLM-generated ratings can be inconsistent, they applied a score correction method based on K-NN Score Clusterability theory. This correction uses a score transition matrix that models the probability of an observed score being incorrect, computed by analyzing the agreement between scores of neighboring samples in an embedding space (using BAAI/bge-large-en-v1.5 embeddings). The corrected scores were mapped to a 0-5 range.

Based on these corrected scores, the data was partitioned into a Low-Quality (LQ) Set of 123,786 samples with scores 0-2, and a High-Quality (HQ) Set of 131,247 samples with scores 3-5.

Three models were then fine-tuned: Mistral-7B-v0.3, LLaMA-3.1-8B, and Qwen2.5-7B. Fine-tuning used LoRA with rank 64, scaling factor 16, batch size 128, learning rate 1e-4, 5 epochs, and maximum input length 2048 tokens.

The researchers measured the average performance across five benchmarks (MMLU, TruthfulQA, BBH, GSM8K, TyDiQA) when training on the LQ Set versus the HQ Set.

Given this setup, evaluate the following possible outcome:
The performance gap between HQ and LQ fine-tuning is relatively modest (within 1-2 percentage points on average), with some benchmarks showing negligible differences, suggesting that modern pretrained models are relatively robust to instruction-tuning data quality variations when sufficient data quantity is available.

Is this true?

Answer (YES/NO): NO